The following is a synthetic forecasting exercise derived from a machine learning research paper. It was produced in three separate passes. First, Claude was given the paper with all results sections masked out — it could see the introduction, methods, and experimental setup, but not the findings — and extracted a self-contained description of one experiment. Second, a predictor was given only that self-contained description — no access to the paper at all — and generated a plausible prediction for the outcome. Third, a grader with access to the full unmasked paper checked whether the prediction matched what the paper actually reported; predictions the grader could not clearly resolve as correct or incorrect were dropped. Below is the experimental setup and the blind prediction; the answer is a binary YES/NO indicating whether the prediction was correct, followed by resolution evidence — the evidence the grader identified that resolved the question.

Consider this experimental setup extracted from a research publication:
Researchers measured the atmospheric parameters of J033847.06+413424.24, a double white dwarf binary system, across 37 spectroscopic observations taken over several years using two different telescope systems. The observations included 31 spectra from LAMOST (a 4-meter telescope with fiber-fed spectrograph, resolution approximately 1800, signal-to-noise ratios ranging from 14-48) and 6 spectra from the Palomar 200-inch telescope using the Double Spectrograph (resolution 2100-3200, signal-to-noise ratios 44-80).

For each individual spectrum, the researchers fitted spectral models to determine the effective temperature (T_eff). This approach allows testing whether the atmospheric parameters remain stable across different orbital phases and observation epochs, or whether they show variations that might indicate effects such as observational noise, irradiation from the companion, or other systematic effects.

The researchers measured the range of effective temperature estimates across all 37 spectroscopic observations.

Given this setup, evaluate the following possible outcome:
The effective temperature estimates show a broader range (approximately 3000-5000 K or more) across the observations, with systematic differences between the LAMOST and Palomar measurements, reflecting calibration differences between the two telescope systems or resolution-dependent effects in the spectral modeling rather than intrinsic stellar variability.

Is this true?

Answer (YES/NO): NO